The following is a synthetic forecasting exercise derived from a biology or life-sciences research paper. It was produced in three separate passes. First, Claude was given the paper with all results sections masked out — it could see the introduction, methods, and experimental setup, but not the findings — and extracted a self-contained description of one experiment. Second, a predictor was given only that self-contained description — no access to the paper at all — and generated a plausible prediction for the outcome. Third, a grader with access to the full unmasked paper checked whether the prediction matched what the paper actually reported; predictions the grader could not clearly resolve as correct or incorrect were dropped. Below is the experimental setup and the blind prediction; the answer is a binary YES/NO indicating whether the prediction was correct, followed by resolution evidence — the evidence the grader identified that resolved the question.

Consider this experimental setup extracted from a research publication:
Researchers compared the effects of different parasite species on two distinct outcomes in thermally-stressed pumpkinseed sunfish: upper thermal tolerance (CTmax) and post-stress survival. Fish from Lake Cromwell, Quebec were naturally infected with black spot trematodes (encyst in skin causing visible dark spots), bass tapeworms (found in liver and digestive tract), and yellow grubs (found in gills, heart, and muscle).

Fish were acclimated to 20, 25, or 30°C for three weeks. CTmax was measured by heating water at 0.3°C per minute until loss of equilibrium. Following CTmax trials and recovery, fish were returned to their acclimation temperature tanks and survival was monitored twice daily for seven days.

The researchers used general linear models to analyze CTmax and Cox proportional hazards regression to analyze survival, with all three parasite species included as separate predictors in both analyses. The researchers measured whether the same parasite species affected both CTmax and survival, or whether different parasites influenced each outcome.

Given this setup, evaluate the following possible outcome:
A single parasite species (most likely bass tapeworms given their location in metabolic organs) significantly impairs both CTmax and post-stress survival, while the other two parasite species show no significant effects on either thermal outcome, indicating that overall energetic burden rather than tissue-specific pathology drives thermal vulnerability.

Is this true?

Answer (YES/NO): NO